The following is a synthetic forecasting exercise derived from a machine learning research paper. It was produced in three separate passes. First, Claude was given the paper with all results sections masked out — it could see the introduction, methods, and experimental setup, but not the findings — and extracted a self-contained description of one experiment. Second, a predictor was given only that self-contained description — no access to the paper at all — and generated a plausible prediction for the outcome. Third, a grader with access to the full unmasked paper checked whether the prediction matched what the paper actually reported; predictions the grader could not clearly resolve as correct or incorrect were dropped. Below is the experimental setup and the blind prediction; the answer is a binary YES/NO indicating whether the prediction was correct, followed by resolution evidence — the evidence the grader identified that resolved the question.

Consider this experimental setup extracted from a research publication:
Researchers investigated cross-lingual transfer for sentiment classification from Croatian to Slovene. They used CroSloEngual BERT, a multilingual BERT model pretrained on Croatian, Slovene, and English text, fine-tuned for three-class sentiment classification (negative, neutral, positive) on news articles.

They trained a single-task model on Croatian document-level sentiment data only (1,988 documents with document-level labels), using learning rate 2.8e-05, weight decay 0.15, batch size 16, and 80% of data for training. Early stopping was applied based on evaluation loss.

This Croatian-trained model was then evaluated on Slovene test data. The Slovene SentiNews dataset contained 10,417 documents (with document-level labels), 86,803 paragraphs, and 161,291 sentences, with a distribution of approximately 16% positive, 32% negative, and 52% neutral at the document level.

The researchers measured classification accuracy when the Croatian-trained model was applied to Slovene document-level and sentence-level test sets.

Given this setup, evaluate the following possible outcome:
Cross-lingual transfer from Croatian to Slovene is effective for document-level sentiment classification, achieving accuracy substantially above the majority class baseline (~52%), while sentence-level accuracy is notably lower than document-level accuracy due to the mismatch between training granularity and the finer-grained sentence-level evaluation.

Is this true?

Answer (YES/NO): NO